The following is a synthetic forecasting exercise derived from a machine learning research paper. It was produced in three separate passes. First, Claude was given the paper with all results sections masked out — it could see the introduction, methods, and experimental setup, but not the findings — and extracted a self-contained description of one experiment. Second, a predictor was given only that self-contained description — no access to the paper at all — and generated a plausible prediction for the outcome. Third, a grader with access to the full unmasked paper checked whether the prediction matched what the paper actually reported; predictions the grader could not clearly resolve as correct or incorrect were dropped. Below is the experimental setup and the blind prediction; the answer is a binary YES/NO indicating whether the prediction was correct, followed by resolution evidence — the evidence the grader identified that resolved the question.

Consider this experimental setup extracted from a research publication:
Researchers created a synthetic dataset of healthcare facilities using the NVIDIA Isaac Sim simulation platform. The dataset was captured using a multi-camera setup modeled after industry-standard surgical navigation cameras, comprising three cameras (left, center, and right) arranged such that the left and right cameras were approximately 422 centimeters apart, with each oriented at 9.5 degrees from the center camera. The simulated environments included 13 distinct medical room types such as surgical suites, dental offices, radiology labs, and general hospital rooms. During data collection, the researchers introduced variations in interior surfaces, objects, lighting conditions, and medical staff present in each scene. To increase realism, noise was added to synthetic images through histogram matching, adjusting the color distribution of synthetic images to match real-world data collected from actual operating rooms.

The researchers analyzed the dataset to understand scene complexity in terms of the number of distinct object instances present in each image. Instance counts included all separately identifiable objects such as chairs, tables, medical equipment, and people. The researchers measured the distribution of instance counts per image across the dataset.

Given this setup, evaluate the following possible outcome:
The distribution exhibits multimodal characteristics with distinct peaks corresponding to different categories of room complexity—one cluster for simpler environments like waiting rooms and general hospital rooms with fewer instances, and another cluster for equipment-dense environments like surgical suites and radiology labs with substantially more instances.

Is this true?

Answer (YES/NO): NO